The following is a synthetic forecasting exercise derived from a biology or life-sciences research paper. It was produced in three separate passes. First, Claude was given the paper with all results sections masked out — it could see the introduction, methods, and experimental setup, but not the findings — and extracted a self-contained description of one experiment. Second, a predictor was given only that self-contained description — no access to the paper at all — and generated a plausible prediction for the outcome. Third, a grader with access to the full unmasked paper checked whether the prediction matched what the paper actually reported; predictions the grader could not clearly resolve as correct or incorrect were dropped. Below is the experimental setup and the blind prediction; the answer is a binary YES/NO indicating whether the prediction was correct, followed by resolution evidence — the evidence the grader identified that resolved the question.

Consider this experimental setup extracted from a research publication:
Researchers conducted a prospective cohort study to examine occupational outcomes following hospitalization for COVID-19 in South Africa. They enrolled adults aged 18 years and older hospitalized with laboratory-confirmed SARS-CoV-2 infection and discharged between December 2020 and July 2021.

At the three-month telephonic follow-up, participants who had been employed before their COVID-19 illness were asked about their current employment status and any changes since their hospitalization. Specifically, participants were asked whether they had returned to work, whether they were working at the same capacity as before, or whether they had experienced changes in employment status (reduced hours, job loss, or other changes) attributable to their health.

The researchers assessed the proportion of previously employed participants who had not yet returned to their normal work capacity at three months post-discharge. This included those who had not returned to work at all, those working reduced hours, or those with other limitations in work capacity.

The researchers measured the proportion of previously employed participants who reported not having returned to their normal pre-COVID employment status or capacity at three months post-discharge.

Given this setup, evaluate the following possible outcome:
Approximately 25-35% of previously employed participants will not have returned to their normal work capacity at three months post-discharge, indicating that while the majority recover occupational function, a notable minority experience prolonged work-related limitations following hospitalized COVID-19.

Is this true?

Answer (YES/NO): NO